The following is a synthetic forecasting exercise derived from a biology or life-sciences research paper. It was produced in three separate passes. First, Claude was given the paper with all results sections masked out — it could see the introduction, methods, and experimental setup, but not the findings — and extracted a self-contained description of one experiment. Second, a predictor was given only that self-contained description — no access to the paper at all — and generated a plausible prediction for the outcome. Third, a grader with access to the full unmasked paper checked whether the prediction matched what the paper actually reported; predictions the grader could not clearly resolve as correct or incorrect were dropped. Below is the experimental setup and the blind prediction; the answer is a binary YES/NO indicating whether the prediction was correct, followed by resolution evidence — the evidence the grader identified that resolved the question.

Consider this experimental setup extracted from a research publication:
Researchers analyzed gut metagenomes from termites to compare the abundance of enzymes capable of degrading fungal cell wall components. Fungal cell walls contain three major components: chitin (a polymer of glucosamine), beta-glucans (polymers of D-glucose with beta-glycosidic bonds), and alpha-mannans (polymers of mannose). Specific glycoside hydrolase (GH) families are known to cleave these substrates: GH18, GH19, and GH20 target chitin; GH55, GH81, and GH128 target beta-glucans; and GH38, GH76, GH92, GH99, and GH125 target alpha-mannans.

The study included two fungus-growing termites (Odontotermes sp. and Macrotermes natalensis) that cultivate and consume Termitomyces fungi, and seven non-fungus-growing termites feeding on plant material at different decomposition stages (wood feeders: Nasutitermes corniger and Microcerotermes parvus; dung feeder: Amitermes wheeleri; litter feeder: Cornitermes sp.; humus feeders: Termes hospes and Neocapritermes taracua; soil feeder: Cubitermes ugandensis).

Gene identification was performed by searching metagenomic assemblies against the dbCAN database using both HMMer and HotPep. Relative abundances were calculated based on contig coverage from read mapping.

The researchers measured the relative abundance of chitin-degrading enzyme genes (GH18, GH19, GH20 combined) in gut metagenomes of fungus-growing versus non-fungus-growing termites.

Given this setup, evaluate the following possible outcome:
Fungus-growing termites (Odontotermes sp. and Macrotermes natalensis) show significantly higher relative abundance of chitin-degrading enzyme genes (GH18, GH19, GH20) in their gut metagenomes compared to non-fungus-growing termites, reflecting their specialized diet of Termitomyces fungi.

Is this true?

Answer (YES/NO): YES